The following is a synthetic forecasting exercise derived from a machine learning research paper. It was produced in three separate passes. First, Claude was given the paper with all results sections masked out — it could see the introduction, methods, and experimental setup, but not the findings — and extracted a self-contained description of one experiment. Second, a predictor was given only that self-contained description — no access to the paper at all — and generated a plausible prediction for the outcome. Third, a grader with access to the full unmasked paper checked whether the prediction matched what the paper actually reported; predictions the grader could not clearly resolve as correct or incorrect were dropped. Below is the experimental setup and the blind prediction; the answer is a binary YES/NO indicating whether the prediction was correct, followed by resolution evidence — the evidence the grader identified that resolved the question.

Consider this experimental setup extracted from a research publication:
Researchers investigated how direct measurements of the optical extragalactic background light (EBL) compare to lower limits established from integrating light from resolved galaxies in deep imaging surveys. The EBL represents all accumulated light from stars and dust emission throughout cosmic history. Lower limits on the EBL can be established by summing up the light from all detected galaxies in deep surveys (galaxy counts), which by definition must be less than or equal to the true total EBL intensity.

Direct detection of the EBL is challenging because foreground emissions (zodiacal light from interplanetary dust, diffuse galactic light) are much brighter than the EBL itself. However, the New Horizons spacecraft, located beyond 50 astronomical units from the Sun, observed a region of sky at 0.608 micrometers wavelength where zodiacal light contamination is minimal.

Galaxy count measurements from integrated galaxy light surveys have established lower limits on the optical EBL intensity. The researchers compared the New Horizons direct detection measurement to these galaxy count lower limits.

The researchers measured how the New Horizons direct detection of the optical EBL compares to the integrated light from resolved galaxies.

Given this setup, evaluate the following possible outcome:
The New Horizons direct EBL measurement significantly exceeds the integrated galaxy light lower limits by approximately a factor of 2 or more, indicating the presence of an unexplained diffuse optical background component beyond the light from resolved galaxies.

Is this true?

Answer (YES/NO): NO